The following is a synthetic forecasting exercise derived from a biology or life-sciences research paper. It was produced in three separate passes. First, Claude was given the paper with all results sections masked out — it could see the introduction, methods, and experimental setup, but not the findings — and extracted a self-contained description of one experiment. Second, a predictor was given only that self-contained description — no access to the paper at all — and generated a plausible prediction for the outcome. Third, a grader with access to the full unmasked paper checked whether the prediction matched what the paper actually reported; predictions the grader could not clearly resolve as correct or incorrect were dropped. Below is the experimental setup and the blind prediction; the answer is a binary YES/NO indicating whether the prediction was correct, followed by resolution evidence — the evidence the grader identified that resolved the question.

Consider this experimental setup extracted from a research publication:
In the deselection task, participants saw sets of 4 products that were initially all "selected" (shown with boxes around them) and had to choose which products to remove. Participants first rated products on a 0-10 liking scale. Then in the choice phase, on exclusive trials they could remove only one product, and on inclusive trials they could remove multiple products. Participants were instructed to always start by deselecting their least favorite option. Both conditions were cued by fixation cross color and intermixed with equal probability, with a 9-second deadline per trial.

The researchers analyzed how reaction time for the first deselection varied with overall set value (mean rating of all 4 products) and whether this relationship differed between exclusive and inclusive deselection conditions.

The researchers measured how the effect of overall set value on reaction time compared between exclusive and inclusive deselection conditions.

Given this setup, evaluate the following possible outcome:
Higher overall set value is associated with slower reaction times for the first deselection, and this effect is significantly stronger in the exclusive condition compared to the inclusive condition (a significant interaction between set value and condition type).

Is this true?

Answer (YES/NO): NO